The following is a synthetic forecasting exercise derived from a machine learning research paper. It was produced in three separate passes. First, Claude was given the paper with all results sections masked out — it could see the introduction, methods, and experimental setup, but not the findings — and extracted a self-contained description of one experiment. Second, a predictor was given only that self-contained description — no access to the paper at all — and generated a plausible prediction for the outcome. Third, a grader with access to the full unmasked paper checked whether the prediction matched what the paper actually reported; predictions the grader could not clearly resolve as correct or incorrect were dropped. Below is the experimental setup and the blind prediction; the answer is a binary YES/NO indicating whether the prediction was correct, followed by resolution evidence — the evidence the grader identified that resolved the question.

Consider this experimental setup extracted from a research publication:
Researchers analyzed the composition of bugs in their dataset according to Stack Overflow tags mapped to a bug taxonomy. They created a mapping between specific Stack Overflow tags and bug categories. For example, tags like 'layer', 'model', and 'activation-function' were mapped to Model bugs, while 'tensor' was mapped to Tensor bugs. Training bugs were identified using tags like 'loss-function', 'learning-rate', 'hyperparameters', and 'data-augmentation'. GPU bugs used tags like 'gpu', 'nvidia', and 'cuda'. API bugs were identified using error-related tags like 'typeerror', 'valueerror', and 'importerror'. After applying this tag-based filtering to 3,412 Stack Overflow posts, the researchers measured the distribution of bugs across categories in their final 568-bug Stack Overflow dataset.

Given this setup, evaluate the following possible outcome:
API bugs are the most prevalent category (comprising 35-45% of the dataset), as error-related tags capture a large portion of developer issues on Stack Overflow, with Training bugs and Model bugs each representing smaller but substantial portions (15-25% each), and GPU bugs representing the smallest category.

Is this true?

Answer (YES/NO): NO